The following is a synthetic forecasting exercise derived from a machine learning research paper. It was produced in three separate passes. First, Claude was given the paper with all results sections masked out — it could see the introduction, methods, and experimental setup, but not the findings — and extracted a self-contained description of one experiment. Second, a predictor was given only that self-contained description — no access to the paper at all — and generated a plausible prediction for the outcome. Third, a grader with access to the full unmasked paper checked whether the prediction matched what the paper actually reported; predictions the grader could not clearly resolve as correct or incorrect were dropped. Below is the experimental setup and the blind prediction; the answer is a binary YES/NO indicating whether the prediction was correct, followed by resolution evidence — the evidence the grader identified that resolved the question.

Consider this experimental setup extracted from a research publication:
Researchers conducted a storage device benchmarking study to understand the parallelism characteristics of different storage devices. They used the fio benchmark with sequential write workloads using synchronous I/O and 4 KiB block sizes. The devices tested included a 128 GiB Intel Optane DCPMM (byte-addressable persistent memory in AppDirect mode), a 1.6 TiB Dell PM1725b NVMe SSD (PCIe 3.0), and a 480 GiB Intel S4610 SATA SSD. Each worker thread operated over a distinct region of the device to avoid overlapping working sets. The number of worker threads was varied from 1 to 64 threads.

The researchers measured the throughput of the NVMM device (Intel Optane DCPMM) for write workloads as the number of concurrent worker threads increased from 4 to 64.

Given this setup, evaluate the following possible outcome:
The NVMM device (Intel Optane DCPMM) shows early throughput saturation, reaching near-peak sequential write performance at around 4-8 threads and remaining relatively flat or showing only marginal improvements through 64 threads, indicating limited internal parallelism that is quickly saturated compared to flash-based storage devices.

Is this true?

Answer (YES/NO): NO